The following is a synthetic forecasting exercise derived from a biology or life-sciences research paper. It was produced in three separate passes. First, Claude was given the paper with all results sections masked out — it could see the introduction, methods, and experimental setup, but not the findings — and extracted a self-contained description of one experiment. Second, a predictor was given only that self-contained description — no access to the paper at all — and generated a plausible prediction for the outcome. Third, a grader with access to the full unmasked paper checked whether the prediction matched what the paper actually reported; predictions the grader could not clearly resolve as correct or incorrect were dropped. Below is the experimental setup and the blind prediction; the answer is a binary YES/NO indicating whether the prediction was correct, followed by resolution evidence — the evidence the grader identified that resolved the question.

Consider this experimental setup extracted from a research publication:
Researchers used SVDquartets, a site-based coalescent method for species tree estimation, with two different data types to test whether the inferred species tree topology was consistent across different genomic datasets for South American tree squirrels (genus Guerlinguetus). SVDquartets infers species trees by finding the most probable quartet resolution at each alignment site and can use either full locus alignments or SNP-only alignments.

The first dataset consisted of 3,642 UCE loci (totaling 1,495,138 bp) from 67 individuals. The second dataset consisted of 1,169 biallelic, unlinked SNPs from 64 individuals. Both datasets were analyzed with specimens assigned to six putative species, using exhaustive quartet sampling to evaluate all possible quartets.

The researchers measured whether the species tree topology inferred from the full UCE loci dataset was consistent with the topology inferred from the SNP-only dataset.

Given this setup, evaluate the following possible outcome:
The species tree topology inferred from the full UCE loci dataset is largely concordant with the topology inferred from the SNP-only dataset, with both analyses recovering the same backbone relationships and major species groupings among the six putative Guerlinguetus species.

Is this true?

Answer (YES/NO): YES